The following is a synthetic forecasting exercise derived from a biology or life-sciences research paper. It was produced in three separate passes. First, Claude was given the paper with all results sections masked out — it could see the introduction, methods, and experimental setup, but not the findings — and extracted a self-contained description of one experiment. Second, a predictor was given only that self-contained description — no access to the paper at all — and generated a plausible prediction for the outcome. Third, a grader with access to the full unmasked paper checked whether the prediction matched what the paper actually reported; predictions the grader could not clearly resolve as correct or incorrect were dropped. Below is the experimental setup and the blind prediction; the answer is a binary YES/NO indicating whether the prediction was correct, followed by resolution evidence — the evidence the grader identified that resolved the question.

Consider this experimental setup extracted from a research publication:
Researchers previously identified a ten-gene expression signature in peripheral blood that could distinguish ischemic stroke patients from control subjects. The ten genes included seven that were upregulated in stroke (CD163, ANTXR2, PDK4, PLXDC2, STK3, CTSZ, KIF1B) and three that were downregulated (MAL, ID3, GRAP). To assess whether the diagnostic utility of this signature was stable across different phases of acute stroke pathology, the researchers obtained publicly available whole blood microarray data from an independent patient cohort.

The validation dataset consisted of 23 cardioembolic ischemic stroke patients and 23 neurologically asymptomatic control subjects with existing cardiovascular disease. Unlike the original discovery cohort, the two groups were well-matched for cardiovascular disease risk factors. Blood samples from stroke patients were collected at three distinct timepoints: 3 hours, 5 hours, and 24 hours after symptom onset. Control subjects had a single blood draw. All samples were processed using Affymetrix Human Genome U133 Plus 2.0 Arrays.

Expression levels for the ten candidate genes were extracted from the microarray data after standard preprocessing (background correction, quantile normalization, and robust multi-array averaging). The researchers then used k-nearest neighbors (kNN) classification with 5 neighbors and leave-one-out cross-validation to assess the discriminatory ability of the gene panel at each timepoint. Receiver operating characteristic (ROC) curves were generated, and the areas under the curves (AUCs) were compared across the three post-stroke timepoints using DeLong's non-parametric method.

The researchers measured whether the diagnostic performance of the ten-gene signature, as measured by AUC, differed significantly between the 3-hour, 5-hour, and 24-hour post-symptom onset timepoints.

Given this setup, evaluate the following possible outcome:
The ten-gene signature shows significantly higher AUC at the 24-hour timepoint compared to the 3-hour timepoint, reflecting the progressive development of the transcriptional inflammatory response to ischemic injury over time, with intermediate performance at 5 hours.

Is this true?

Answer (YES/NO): NO